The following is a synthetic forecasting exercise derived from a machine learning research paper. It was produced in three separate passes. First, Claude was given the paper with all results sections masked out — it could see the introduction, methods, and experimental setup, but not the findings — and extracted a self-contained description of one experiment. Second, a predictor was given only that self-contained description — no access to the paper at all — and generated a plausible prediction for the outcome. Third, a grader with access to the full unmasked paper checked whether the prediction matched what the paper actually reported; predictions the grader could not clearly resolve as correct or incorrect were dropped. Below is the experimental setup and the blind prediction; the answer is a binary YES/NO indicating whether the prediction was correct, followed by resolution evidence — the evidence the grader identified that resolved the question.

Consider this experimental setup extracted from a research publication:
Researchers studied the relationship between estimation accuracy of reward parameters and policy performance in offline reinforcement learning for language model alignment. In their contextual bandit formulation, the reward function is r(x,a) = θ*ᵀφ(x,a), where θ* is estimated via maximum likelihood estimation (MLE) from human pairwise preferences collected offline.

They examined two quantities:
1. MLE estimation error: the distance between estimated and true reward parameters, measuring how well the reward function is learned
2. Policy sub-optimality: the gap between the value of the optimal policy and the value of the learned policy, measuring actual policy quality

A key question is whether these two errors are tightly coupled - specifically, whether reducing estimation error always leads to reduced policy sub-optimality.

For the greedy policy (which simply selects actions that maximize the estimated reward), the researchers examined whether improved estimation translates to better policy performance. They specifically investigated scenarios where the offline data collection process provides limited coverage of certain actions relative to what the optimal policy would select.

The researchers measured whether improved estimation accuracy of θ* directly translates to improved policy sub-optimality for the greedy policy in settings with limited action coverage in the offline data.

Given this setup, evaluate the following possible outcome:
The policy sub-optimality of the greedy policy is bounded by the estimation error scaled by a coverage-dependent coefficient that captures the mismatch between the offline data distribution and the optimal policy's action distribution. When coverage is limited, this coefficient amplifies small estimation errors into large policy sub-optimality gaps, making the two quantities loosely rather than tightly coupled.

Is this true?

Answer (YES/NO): NO